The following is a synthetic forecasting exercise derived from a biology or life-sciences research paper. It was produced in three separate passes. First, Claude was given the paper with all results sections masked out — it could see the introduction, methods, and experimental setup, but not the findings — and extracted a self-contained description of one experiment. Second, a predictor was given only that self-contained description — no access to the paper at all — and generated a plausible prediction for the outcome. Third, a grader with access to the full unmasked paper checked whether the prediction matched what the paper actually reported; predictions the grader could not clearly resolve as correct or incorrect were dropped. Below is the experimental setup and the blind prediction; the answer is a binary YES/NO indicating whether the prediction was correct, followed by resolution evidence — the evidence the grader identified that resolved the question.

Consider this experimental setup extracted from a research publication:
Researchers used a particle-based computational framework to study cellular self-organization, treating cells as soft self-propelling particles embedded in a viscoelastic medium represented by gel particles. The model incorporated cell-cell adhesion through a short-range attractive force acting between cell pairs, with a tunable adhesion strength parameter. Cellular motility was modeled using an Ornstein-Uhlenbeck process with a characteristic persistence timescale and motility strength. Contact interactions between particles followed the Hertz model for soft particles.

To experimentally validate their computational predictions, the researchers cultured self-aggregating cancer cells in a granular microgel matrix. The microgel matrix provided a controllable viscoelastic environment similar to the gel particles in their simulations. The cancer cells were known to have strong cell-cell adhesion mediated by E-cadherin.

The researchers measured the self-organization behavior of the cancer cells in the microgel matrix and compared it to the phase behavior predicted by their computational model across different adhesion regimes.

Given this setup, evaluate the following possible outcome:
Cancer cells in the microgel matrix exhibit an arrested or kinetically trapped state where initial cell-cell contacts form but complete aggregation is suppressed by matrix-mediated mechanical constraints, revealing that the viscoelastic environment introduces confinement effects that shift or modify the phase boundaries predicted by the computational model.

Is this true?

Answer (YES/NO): NO